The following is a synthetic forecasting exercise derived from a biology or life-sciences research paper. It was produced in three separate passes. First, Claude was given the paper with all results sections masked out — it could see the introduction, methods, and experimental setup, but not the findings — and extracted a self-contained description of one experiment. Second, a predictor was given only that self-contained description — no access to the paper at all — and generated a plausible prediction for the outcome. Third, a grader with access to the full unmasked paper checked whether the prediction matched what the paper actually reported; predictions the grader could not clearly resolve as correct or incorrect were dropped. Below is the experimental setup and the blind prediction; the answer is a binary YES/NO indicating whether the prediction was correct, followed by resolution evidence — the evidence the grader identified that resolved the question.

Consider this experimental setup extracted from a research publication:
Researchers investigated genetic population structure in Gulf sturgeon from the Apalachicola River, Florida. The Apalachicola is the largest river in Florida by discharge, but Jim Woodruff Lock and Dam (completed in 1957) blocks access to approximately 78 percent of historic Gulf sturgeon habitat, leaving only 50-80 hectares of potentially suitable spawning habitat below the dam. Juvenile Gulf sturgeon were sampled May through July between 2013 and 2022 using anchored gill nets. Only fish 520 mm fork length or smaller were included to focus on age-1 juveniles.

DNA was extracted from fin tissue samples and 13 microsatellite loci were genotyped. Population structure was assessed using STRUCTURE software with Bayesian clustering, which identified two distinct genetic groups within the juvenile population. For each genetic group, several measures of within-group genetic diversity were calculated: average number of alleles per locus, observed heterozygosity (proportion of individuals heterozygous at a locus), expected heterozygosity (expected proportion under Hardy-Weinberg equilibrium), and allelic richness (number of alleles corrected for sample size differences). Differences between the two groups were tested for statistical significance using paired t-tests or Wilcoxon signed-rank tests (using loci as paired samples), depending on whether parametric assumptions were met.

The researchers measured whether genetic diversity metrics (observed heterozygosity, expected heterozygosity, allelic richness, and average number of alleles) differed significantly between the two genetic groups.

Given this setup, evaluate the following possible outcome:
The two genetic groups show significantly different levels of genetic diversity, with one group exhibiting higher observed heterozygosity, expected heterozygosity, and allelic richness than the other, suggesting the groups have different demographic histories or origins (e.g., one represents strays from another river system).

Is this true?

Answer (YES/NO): NO